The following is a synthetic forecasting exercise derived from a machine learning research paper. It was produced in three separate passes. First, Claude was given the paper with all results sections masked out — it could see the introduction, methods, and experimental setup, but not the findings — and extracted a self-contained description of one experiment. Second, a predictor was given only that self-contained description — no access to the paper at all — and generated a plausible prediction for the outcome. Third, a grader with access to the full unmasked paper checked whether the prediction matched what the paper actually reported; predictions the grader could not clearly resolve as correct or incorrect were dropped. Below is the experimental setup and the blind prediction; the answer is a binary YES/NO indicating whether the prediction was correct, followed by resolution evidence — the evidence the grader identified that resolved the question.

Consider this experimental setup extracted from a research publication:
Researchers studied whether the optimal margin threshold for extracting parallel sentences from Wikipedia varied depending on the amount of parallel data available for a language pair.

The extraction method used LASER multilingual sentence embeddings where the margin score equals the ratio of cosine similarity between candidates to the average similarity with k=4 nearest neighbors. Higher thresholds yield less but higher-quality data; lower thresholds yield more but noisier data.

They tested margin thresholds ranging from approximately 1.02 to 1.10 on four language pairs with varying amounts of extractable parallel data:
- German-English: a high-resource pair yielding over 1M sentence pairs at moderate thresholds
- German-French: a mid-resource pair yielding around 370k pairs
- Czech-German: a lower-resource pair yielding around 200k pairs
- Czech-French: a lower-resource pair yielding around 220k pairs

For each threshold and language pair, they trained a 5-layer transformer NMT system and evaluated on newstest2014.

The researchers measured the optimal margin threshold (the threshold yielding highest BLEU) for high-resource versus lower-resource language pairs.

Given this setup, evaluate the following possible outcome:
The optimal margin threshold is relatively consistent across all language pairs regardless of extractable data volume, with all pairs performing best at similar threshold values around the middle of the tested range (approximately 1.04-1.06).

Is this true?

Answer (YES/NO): NO